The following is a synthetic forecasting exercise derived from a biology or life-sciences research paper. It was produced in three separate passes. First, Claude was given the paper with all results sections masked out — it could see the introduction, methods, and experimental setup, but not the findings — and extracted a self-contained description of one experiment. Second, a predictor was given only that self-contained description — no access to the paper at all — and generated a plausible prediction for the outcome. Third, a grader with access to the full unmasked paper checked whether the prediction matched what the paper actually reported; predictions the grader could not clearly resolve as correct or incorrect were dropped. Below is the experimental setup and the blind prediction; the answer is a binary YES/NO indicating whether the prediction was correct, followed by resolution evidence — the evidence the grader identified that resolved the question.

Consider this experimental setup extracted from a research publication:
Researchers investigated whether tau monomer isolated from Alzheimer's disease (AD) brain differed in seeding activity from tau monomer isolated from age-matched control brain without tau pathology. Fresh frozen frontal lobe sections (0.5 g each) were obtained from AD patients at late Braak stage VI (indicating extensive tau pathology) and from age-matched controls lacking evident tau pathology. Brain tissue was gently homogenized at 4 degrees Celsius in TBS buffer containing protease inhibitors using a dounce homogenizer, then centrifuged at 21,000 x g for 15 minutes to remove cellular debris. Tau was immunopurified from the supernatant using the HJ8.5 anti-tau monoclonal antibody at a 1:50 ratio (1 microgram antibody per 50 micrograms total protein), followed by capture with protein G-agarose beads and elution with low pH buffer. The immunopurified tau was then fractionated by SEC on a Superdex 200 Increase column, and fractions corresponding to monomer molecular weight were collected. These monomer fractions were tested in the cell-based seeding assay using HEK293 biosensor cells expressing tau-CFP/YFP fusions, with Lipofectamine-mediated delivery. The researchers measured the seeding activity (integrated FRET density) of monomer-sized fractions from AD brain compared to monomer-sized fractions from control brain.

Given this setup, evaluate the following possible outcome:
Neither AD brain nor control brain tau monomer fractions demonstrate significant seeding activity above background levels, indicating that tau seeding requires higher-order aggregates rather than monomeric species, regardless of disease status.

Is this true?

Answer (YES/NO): NO